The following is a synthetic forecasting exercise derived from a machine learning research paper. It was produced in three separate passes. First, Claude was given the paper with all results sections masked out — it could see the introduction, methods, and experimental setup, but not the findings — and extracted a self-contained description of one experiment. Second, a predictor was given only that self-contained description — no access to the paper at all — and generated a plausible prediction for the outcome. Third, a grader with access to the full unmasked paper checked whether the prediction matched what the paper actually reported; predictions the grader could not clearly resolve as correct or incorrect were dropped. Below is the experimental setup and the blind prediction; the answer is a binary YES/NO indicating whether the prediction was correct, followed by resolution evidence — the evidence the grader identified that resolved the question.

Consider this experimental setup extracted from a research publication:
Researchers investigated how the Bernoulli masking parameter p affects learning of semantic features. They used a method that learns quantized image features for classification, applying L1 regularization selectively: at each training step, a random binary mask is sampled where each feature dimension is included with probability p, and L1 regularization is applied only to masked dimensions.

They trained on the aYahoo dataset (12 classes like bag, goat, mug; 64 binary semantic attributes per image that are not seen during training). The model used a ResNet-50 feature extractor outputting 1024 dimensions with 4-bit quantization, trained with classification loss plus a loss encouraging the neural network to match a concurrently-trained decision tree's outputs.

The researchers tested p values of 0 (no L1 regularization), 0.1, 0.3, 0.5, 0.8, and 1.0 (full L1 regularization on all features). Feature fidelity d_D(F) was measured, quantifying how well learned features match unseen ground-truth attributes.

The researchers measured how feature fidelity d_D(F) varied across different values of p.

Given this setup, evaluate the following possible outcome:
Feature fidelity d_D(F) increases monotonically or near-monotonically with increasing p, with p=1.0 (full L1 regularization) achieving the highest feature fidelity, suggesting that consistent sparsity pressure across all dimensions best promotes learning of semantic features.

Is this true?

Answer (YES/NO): NO